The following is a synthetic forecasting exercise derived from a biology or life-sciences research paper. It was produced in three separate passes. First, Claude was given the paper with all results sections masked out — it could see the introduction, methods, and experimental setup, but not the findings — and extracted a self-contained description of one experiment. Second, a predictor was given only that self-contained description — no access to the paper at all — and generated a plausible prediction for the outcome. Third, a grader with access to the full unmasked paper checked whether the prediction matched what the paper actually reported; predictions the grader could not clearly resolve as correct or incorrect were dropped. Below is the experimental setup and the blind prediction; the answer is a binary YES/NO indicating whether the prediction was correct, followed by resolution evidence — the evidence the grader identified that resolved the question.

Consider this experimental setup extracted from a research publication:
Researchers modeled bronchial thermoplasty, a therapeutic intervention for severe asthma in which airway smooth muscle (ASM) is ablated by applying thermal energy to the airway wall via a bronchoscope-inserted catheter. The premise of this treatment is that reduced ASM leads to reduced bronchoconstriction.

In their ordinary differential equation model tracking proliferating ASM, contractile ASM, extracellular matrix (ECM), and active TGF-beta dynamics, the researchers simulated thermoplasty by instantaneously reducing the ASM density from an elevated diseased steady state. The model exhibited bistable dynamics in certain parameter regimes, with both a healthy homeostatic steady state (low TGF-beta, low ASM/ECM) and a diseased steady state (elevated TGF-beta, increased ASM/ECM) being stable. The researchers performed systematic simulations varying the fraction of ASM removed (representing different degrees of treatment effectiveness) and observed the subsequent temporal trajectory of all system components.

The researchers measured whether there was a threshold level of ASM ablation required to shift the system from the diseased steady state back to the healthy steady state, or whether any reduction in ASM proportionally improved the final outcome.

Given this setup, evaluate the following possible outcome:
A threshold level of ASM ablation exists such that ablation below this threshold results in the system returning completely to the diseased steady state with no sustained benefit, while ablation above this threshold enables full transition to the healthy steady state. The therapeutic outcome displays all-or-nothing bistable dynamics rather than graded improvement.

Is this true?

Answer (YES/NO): YES